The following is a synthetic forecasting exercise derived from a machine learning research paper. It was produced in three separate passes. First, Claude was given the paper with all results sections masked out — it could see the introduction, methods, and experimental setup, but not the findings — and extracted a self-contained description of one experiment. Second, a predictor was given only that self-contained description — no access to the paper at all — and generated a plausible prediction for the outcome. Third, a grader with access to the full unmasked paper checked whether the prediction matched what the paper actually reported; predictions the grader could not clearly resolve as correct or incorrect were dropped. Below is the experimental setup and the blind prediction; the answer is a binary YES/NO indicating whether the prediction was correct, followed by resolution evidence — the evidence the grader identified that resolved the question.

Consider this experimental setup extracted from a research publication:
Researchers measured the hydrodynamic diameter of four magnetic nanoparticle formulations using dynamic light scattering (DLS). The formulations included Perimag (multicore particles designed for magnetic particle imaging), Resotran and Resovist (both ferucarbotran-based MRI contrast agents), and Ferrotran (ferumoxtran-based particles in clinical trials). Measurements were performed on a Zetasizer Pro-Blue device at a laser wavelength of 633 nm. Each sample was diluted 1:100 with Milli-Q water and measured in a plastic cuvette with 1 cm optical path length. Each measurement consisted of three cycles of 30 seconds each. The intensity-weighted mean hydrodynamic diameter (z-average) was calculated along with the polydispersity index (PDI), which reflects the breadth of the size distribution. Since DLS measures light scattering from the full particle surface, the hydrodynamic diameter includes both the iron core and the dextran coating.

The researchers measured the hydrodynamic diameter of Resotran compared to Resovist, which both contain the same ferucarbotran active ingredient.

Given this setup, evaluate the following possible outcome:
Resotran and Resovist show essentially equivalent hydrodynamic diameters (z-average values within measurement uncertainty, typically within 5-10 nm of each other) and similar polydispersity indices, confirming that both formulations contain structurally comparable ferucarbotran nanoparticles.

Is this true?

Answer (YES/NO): NO